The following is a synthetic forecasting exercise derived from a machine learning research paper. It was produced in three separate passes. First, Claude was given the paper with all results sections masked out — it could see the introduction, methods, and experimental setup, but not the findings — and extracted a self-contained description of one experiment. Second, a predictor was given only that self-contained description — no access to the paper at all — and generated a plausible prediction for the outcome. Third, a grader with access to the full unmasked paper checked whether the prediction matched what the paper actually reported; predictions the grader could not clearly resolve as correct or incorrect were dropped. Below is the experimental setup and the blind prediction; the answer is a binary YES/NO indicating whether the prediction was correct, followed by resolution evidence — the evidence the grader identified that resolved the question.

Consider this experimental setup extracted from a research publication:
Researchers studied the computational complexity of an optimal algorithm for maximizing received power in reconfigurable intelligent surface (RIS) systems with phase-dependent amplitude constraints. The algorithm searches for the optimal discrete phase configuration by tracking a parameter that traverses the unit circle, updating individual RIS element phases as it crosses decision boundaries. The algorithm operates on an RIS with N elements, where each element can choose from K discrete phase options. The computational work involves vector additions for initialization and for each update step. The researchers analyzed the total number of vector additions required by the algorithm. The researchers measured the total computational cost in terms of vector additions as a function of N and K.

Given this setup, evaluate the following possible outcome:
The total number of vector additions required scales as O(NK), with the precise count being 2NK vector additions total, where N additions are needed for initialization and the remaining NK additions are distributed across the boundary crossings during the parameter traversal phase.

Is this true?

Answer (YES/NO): NO